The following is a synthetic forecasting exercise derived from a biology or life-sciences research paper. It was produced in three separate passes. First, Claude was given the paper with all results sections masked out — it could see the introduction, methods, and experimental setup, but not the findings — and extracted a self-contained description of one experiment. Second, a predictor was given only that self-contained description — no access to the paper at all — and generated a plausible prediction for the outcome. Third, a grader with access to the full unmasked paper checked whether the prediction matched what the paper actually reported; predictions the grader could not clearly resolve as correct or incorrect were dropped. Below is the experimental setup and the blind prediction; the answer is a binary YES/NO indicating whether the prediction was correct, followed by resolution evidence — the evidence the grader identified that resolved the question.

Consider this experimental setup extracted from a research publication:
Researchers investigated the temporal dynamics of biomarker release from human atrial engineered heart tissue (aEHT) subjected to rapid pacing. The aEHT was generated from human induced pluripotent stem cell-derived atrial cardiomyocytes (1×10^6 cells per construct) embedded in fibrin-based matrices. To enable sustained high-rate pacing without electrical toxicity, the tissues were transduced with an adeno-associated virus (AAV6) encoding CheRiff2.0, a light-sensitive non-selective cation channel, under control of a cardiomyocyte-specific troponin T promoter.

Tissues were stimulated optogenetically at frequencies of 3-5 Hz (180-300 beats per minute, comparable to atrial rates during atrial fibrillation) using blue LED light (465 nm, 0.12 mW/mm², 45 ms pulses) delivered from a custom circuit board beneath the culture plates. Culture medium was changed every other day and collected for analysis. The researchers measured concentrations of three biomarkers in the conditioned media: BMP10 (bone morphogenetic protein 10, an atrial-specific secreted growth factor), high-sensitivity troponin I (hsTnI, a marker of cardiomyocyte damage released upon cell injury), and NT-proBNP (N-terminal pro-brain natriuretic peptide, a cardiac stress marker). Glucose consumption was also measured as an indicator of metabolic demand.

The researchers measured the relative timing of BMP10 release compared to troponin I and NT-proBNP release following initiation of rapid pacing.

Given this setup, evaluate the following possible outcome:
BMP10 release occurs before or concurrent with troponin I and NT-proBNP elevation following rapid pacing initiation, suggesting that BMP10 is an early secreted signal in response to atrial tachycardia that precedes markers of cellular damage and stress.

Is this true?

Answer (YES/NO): NO